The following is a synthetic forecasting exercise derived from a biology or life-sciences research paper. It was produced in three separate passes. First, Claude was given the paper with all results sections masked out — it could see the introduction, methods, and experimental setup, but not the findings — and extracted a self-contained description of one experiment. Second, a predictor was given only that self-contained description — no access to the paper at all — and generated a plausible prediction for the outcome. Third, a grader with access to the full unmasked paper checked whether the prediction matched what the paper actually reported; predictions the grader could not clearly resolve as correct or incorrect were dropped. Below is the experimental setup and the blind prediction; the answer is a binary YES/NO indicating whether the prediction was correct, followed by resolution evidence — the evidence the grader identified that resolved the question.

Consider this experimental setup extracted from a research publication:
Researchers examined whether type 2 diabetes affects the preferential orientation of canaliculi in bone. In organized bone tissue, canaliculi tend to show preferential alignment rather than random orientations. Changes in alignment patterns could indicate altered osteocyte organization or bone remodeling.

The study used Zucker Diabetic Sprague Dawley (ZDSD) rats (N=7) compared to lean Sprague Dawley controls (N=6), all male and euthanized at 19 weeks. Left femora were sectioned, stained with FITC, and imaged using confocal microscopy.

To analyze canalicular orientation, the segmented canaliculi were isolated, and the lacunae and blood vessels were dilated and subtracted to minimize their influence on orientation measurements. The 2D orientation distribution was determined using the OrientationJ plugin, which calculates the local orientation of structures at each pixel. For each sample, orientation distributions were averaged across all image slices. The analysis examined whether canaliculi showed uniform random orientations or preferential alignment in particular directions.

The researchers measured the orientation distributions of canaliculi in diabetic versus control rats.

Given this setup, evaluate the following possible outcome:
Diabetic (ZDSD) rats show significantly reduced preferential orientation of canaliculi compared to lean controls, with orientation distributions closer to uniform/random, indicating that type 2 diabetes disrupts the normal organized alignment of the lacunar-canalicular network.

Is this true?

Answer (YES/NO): NO